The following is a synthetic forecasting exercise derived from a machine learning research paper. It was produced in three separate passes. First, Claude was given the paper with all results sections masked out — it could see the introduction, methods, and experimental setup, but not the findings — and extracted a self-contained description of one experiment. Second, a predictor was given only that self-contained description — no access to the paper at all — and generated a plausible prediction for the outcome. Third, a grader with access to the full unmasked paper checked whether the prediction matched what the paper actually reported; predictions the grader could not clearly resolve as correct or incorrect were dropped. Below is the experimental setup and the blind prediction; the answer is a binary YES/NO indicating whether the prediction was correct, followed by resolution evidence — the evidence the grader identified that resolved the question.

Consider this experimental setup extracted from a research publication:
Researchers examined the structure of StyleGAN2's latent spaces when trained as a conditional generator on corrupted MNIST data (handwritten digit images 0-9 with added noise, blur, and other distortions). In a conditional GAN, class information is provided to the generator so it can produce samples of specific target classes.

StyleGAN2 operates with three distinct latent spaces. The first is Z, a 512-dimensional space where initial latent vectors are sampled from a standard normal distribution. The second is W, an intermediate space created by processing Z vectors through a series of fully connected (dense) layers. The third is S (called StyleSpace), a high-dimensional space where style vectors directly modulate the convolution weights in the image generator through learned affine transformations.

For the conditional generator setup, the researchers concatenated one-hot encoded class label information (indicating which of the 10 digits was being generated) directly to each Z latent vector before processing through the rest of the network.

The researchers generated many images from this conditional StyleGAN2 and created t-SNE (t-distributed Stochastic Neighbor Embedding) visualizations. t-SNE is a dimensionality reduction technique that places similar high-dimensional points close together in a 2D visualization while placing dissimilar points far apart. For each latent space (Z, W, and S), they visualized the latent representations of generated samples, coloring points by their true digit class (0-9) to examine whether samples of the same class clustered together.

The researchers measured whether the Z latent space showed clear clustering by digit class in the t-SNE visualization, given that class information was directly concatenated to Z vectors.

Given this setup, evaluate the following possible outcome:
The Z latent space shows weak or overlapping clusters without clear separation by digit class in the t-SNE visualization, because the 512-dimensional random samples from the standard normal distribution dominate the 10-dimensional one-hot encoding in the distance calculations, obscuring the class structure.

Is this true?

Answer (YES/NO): YES